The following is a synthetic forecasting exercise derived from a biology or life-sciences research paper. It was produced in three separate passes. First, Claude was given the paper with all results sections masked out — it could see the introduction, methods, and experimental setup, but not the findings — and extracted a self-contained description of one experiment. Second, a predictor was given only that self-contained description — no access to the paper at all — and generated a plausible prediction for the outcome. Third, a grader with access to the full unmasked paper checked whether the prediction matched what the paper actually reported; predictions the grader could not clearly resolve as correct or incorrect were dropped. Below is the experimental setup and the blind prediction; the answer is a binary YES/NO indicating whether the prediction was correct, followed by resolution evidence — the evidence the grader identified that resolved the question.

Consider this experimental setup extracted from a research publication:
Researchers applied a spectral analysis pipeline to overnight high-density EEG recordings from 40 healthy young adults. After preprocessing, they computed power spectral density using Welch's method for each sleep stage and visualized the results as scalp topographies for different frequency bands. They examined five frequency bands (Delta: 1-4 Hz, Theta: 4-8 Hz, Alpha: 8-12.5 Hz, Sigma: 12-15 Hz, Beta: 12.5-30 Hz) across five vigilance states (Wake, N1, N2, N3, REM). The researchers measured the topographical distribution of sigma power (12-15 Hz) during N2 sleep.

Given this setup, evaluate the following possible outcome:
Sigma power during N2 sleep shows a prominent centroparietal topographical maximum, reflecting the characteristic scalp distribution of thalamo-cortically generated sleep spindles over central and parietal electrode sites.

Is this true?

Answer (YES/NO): YES